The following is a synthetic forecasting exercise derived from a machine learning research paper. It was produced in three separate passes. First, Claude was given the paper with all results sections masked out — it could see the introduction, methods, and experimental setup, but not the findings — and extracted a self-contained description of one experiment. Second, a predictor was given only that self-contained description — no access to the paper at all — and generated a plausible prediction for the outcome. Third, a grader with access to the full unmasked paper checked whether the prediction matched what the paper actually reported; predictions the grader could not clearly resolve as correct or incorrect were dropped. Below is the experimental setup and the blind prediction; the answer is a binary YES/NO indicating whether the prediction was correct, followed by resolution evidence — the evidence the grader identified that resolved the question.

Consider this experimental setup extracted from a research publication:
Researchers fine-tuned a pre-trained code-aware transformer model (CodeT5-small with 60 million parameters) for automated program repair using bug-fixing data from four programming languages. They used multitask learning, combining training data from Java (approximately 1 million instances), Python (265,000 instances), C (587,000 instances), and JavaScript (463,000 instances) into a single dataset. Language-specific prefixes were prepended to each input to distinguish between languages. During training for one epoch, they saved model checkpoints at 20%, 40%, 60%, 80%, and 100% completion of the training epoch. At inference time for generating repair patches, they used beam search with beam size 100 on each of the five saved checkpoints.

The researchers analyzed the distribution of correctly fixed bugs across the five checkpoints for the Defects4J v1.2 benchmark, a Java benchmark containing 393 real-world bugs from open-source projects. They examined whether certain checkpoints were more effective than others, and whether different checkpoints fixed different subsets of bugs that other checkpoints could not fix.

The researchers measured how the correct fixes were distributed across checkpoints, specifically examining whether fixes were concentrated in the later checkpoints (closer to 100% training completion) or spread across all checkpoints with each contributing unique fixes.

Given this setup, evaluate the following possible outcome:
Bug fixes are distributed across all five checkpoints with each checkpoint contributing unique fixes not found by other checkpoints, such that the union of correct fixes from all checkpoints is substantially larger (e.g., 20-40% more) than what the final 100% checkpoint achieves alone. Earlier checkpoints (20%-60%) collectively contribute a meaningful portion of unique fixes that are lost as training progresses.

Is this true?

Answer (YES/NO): NO